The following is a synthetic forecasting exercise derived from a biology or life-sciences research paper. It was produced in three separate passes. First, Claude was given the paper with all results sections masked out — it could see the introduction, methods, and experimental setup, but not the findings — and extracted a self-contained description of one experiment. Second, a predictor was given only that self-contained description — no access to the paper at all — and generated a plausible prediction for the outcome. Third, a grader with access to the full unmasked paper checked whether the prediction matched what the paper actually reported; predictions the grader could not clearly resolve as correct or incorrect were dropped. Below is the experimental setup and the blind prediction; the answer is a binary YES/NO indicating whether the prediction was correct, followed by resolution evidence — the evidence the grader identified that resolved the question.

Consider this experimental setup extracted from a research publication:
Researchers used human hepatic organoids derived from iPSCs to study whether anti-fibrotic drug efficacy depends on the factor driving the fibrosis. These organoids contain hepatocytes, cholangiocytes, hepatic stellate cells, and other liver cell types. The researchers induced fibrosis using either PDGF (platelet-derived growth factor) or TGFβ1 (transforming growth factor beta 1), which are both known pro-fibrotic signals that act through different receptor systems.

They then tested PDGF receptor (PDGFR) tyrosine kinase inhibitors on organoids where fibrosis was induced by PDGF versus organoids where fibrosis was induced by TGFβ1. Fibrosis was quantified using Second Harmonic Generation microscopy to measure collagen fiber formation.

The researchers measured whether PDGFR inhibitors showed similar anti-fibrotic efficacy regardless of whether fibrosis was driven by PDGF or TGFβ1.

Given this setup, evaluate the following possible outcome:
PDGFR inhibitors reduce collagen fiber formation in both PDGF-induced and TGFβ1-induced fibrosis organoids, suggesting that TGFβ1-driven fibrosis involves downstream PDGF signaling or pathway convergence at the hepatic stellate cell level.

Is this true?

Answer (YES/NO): NO